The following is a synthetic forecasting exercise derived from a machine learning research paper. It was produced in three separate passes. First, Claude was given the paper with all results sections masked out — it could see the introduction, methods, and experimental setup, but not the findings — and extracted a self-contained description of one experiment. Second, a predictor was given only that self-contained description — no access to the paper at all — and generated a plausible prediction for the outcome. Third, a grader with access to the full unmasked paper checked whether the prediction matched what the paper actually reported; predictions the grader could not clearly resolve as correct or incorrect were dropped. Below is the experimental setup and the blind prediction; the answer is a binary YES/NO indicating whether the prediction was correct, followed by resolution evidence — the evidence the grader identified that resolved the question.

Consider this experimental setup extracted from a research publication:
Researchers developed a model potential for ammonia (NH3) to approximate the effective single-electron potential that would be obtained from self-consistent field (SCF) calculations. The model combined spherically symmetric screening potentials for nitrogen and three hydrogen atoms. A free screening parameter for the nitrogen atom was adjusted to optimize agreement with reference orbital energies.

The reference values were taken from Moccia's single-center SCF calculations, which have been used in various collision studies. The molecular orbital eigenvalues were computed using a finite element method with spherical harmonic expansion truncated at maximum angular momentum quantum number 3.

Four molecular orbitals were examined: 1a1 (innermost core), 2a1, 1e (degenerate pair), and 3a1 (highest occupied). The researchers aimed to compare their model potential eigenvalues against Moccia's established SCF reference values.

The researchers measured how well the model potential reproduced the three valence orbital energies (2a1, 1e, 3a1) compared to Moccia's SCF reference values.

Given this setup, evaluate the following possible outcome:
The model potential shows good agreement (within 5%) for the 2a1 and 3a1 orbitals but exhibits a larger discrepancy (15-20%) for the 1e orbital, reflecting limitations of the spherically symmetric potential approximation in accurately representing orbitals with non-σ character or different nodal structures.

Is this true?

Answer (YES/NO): NO